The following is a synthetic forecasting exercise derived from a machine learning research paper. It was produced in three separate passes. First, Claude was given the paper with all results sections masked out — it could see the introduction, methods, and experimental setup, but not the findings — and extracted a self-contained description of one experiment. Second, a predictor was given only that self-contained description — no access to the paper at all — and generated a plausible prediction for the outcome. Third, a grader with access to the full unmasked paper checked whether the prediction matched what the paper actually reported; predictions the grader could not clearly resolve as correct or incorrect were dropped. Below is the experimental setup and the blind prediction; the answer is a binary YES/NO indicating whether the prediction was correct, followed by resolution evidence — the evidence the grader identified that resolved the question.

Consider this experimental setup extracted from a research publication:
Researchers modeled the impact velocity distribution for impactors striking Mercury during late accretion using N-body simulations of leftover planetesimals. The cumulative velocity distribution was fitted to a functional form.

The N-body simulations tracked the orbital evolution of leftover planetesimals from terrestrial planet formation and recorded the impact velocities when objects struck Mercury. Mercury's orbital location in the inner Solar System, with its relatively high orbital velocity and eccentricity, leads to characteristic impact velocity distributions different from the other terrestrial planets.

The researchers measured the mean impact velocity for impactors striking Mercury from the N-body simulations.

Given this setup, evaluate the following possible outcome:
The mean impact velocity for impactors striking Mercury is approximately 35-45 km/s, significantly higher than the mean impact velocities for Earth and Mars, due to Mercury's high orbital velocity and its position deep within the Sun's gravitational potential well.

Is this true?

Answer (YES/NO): YES